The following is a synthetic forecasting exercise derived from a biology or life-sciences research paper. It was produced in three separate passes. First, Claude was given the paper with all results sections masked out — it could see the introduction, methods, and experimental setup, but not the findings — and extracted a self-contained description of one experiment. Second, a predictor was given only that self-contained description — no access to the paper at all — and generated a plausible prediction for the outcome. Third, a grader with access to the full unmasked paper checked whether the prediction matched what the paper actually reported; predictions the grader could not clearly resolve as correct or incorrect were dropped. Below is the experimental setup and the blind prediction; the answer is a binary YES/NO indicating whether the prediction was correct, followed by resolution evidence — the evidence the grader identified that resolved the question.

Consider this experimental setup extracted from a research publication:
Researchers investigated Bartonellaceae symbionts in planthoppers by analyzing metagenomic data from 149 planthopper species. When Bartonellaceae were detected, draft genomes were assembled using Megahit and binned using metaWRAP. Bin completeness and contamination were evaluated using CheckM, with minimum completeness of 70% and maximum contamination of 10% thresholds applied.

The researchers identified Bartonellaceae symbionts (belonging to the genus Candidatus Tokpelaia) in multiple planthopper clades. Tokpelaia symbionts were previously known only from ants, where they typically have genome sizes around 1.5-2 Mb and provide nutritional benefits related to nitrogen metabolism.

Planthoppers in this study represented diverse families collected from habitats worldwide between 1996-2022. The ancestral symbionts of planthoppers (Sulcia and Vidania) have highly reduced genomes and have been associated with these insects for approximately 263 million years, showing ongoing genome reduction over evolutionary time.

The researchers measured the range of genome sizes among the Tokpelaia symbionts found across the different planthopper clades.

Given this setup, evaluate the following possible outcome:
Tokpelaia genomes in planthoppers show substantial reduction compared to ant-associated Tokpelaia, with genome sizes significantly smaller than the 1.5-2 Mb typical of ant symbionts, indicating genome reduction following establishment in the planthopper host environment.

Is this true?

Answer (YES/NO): NO